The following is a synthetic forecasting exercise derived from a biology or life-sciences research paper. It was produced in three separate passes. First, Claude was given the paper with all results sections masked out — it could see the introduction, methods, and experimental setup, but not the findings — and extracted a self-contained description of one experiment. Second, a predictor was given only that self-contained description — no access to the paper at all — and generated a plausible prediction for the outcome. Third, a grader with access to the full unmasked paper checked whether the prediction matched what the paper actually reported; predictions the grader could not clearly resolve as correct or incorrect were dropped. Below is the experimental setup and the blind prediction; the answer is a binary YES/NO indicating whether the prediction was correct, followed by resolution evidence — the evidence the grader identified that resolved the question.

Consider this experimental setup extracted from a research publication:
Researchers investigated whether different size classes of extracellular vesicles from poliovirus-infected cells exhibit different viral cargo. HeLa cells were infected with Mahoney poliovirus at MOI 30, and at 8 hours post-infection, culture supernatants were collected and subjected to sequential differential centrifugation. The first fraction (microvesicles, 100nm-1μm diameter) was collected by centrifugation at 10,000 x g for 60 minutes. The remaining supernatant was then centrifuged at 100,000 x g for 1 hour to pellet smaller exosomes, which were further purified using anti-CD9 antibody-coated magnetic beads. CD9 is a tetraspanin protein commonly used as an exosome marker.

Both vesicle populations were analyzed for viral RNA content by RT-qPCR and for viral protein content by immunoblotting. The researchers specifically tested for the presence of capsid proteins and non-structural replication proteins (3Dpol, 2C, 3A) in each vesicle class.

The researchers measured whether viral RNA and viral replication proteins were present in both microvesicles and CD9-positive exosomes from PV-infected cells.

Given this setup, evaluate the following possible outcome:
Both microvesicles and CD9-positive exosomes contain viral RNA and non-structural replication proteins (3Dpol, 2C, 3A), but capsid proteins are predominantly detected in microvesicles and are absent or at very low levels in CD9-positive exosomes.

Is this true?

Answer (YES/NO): NO